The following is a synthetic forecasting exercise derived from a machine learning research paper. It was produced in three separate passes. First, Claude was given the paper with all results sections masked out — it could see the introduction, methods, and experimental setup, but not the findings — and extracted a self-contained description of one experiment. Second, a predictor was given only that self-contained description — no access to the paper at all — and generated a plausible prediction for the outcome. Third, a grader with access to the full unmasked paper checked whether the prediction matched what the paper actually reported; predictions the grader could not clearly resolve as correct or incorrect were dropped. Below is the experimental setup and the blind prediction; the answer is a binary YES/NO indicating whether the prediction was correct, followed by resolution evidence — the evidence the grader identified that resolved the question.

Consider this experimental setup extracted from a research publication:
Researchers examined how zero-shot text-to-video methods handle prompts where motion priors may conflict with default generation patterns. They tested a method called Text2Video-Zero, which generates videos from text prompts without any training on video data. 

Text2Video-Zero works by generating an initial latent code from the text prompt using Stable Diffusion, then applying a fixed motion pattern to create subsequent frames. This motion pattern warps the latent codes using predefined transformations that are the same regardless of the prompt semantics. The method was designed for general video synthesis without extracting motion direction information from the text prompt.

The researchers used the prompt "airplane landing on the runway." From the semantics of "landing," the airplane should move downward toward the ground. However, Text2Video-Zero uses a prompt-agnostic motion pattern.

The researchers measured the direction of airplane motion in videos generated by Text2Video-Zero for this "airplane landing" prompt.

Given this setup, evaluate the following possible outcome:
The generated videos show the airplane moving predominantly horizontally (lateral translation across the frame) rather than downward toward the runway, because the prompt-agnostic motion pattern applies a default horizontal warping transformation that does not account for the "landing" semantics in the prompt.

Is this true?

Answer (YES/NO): NO